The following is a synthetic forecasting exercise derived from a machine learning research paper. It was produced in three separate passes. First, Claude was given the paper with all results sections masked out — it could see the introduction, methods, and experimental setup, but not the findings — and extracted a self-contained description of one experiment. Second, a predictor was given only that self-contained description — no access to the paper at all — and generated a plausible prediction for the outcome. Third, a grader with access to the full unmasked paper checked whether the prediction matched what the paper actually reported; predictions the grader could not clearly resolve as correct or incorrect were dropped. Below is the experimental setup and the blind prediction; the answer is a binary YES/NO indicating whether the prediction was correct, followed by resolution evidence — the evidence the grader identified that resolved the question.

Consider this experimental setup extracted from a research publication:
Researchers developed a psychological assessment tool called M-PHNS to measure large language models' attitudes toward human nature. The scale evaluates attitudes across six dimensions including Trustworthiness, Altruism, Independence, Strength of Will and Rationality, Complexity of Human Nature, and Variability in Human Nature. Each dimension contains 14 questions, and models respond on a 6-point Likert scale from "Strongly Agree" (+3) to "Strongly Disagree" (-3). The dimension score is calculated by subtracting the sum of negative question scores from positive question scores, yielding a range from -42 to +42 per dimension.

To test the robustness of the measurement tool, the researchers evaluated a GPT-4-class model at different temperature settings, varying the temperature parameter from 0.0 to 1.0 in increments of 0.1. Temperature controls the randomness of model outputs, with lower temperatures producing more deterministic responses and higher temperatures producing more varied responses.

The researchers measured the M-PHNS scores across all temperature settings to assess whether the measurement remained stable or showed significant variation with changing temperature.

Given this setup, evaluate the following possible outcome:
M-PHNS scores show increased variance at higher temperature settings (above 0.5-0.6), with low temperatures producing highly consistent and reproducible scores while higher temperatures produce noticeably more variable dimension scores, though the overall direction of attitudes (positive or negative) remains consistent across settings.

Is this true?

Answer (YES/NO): NO